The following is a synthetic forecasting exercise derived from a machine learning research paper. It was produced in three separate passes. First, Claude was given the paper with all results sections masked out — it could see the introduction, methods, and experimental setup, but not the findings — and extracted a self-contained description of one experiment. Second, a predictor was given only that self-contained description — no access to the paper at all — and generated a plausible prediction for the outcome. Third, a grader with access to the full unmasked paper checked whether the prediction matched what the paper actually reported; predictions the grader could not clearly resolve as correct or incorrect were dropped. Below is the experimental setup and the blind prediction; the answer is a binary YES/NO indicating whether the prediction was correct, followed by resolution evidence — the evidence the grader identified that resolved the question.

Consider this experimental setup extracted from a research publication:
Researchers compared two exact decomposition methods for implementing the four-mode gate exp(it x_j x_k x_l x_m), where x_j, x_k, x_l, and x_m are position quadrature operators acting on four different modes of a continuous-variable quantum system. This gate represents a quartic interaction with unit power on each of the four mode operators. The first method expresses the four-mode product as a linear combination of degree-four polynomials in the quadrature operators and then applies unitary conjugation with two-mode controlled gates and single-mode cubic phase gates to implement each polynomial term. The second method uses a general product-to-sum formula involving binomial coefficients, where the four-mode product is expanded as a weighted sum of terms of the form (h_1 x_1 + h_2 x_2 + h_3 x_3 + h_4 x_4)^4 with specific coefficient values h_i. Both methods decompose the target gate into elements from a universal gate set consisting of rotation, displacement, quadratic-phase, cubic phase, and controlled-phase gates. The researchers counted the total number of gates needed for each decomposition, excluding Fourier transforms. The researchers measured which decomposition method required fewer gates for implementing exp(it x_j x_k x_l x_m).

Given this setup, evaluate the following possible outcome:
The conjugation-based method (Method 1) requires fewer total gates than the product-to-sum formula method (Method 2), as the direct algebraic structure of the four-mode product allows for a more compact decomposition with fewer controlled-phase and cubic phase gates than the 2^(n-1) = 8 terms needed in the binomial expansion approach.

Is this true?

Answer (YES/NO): NO